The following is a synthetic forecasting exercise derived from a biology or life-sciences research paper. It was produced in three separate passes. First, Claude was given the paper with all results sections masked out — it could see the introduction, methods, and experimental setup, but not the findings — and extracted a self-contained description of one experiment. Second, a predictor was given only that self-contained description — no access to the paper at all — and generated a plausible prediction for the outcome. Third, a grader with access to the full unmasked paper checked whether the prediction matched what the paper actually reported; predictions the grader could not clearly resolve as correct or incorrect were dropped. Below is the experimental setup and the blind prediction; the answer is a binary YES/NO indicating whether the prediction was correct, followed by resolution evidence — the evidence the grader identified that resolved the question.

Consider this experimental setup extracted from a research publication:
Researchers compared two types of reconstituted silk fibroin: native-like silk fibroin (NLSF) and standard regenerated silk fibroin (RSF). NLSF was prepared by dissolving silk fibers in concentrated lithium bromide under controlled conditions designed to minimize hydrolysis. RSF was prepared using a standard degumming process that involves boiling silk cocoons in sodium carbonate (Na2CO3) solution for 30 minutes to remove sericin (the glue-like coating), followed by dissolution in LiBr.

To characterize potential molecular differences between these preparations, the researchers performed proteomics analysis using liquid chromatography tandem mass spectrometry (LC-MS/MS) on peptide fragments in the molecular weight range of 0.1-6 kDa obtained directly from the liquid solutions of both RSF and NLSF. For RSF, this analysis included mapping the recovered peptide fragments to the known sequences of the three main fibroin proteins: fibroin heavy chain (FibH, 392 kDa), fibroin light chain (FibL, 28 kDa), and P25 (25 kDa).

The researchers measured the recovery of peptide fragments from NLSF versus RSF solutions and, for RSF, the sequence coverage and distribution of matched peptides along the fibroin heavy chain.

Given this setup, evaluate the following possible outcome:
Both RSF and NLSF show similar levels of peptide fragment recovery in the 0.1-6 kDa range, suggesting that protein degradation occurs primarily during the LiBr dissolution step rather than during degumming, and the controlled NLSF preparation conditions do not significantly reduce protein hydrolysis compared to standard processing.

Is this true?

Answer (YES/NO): NO